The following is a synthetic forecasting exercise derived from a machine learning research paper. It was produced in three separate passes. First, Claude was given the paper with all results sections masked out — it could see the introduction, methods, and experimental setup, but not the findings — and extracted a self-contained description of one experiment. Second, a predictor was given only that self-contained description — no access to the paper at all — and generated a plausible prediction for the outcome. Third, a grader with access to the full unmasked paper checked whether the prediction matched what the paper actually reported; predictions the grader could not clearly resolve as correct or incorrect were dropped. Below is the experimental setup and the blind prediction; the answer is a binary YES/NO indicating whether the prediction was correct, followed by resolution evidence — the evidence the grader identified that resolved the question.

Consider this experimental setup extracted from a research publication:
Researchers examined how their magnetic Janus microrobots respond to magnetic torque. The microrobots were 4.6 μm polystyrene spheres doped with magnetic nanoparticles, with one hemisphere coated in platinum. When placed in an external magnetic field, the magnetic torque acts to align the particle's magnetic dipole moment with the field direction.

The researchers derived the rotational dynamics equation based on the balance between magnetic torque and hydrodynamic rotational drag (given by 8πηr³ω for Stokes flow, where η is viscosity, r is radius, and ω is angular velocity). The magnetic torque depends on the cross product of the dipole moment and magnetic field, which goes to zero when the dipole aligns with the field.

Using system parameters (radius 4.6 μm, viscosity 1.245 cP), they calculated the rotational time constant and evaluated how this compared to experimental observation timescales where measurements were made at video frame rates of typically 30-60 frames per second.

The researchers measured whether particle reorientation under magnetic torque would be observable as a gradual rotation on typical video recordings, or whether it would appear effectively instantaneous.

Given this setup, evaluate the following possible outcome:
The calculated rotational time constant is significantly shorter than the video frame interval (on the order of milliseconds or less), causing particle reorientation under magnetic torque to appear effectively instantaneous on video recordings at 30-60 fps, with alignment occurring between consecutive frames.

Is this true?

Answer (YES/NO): YES